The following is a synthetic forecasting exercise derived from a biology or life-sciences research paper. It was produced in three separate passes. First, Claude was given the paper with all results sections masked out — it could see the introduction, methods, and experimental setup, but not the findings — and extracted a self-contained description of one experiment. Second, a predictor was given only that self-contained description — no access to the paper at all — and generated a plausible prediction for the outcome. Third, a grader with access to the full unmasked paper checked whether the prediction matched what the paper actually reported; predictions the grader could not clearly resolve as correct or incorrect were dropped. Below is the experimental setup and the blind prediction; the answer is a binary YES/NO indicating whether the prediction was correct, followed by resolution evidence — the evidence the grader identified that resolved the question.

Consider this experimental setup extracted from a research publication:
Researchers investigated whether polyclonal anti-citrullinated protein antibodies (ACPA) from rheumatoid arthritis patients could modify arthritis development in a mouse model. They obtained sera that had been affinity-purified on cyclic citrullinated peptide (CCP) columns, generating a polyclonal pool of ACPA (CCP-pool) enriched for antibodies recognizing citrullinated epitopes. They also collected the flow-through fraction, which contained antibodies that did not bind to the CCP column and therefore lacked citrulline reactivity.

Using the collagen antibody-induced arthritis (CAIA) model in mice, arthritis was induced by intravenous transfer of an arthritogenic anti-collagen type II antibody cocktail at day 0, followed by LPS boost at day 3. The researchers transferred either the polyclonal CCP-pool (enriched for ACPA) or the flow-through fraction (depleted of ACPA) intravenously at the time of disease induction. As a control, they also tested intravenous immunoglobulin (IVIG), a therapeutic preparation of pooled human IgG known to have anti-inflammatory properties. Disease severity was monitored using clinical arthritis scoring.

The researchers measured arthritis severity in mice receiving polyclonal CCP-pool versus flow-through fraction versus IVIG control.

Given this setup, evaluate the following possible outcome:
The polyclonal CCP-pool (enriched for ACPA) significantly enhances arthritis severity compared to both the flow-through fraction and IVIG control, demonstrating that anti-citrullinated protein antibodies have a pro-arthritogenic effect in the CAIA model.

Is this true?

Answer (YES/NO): NO